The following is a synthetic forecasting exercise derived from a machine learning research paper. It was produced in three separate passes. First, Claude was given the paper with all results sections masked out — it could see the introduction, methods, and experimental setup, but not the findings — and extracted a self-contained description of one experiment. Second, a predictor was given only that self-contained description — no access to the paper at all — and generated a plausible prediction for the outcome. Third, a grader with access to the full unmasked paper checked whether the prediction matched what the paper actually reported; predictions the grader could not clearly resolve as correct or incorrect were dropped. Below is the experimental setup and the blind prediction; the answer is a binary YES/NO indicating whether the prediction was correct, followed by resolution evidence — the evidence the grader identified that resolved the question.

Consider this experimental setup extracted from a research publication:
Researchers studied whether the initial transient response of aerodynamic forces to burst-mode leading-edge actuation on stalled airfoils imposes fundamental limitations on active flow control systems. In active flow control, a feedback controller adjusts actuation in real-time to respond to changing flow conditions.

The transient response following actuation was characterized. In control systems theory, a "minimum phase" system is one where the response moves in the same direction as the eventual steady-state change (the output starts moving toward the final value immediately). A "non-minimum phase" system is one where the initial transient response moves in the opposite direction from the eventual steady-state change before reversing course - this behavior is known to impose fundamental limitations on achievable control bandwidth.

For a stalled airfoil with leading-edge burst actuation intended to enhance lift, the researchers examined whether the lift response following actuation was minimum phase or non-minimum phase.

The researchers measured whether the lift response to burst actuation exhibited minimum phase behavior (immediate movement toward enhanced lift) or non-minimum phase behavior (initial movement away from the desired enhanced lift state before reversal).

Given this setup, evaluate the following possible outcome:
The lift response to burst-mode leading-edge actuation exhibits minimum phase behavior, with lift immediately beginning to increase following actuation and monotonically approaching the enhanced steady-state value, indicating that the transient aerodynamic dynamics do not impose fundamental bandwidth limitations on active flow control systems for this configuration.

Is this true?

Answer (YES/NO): NO